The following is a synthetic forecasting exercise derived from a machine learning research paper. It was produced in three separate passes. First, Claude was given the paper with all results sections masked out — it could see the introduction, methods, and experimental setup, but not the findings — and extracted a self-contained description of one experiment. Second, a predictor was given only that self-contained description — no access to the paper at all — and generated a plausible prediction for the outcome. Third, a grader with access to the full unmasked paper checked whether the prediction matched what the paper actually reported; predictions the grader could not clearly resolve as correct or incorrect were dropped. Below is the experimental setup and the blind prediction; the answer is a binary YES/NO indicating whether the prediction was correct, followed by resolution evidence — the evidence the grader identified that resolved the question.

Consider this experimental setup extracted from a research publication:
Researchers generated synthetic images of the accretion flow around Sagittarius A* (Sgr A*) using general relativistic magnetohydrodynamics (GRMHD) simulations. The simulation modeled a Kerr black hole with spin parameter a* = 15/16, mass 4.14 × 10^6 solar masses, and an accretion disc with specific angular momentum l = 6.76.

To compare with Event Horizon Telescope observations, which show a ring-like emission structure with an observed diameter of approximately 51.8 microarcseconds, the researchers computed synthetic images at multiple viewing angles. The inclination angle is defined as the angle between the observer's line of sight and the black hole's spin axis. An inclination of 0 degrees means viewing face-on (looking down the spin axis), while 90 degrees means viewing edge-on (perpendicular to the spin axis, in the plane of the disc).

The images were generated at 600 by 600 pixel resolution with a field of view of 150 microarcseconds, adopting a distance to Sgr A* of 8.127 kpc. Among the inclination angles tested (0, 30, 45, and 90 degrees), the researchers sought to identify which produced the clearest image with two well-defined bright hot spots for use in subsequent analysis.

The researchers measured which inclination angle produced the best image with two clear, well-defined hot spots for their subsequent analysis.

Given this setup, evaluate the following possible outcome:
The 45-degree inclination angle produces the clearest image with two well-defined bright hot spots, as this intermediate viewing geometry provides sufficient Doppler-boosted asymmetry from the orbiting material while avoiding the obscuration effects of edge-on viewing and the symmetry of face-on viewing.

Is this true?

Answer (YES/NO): NO